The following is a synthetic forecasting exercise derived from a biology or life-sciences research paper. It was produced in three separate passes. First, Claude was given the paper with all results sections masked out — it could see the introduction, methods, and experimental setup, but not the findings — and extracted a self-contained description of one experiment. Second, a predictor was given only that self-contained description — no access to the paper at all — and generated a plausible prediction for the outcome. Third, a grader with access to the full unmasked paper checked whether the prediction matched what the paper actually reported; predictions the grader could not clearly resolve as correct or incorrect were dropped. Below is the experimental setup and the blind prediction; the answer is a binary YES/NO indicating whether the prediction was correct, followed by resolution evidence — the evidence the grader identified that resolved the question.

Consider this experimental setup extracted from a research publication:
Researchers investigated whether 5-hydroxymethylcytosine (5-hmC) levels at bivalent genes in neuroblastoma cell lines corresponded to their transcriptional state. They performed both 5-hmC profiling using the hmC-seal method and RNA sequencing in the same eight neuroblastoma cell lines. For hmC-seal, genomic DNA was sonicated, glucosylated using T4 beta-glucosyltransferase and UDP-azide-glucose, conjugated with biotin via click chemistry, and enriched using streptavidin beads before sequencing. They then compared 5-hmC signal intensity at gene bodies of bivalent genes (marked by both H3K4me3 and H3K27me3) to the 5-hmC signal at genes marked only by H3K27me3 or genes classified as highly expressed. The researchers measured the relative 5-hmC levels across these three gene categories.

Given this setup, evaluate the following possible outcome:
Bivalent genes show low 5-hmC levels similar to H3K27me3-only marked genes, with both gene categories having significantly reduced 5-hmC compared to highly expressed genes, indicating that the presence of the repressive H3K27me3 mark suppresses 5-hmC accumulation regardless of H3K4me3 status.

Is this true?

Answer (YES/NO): NO